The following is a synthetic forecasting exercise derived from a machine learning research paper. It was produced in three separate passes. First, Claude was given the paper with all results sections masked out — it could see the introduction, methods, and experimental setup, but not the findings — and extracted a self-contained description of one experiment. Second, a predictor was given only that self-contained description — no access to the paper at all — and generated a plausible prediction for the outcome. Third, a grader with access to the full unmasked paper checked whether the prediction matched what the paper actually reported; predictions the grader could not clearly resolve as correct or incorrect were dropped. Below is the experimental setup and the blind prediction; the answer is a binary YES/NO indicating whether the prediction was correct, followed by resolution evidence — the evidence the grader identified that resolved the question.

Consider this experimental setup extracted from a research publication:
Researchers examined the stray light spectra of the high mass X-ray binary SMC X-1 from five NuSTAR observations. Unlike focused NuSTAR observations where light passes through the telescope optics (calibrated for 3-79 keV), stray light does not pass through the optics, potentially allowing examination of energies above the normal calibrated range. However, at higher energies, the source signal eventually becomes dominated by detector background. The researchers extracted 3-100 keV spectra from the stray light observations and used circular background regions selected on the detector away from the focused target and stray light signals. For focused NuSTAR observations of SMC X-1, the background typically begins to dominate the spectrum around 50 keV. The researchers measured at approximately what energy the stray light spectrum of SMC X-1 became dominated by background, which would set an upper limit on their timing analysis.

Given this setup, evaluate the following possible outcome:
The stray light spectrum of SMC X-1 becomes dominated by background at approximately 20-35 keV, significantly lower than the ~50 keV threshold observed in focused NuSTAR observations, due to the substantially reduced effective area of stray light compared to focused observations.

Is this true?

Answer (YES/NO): YES